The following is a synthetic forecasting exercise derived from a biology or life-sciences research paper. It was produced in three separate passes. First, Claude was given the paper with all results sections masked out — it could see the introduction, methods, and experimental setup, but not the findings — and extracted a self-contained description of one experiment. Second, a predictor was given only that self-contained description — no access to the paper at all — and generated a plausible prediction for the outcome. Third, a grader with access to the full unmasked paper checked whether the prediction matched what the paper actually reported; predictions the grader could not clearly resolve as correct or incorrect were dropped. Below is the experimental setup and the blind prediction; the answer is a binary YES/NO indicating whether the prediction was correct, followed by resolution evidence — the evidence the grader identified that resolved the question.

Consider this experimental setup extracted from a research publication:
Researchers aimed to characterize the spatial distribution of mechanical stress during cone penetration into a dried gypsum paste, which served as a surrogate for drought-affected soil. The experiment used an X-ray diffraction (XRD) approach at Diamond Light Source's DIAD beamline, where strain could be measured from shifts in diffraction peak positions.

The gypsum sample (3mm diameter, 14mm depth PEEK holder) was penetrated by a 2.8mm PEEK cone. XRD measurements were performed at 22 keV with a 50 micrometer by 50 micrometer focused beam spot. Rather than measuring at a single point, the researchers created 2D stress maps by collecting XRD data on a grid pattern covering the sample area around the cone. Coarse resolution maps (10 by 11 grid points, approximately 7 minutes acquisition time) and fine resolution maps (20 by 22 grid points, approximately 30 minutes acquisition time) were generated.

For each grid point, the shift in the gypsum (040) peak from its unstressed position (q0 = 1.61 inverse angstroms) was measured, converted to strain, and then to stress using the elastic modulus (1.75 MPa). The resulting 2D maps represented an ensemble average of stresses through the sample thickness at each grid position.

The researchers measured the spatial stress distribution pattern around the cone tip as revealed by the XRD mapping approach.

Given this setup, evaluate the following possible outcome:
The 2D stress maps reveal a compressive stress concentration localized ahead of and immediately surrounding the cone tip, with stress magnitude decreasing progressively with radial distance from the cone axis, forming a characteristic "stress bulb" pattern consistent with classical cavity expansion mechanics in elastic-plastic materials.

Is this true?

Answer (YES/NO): NO